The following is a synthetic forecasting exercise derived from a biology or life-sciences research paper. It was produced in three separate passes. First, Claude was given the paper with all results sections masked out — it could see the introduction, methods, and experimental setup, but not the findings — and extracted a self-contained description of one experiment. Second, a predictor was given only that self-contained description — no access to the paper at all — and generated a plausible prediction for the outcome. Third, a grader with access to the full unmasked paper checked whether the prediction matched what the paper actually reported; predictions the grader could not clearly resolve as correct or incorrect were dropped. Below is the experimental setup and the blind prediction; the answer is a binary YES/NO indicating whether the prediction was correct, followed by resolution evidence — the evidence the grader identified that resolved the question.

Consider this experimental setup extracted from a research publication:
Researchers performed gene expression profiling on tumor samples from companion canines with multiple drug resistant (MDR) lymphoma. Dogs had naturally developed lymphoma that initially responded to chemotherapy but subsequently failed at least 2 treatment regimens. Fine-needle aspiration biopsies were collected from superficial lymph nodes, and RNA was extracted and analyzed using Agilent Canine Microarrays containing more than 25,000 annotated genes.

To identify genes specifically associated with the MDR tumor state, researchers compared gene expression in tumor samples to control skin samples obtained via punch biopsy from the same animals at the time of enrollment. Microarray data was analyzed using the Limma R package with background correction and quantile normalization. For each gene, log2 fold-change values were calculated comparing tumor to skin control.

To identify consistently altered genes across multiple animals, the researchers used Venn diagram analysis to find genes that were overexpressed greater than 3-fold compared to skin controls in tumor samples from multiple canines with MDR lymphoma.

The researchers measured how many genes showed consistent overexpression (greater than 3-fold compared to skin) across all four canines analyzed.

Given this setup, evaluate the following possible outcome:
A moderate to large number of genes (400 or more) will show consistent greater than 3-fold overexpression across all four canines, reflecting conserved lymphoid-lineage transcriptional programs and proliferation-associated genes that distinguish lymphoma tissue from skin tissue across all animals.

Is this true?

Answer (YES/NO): NO